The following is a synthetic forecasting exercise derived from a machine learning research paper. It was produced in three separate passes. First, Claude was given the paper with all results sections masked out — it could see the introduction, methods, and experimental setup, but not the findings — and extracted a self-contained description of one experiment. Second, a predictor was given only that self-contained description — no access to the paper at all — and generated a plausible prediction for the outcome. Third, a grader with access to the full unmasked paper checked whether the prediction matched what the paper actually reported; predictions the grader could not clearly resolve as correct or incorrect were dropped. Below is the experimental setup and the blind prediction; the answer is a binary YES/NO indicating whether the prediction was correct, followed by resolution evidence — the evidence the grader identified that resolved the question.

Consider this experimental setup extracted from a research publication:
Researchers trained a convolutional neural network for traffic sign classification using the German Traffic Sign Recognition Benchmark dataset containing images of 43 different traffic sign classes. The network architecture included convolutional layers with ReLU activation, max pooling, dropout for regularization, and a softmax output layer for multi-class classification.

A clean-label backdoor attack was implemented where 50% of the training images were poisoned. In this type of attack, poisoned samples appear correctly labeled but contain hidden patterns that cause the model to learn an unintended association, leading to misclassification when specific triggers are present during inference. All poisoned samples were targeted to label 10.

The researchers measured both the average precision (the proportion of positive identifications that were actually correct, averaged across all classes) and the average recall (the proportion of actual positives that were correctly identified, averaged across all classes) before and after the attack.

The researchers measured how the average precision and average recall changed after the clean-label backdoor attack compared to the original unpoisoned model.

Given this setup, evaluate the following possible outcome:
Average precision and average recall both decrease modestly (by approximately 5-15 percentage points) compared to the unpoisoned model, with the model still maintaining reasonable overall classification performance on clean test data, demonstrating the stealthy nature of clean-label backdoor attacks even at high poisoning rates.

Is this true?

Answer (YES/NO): NO